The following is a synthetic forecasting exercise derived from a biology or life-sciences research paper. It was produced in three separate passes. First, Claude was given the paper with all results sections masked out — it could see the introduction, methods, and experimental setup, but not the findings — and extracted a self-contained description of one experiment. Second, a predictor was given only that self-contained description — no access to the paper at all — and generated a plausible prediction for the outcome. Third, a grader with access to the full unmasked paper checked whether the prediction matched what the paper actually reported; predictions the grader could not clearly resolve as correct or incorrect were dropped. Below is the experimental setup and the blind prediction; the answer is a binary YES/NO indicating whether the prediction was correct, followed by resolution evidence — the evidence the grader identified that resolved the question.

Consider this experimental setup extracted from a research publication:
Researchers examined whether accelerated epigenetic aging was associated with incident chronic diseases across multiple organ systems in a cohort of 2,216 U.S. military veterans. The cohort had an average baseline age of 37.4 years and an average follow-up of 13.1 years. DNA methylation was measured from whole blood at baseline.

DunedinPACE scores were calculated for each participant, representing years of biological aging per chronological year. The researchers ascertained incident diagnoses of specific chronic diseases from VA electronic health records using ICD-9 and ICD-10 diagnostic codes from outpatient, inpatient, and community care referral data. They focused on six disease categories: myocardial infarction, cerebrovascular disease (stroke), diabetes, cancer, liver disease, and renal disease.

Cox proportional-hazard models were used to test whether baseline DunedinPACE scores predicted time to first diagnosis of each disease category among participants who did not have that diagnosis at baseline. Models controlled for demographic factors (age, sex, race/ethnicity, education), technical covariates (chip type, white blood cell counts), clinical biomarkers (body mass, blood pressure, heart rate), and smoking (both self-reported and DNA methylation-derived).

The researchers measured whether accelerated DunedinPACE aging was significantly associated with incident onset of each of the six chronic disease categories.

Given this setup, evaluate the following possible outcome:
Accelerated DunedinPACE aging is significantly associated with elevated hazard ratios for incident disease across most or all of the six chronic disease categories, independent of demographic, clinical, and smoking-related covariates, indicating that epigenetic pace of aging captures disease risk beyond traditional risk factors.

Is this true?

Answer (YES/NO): YES